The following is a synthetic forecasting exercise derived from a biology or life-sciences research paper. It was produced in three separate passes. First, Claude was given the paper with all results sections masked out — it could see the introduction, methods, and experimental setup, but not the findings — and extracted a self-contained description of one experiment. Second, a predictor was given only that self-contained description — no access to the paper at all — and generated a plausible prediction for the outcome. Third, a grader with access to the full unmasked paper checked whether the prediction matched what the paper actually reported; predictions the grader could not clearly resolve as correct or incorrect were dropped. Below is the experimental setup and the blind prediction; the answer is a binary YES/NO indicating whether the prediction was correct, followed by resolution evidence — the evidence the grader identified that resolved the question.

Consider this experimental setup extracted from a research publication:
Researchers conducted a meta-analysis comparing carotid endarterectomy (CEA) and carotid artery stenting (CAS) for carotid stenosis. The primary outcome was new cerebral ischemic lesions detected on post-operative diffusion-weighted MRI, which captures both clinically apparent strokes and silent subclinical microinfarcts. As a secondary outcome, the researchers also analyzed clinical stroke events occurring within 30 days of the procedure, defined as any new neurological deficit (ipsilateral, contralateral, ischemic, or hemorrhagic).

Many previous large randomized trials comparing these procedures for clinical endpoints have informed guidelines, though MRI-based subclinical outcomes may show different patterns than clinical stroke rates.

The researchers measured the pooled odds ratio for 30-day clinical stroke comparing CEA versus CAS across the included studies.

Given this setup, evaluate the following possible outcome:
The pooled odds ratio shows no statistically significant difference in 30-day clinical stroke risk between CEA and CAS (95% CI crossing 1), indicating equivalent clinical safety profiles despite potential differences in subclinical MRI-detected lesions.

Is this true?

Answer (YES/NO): NO